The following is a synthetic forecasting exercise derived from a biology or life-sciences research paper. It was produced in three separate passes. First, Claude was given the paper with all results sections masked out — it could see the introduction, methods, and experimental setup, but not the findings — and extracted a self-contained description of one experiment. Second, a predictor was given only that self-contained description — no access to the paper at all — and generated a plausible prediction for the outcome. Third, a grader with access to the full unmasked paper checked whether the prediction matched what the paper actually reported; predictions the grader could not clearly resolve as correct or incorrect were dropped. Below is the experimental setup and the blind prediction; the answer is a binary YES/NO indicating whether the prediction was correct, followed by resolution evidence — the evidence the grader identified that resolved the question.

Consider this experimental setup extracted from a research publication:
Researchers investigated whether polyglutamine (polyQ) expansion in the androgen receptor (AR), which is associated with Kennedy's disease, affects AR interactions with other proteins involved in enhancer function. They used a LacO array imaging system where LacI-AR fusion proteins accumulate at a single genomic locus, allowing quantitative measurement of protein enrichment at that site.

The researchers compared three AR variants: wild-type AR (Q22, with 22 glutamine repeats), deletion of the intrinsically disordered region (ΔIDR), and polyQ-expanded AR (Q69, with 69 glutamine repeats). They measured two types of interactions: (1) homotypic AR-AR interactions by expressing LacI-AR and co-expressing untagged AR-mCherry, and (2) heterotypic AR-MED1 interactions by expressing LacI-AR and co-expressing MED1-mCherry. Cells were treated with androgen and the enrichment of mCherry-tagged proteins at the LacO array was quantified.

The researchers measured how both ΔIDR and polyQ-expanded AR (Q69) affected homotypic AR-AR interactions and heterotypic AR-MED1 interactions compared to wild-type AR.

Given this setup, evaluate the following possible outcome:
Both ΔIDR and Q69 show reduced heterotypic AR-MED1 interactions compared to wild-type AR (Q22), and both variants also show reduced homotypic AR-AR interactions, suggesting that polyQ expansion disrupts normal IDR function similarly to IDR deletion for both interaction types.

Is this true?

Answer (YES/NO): NO